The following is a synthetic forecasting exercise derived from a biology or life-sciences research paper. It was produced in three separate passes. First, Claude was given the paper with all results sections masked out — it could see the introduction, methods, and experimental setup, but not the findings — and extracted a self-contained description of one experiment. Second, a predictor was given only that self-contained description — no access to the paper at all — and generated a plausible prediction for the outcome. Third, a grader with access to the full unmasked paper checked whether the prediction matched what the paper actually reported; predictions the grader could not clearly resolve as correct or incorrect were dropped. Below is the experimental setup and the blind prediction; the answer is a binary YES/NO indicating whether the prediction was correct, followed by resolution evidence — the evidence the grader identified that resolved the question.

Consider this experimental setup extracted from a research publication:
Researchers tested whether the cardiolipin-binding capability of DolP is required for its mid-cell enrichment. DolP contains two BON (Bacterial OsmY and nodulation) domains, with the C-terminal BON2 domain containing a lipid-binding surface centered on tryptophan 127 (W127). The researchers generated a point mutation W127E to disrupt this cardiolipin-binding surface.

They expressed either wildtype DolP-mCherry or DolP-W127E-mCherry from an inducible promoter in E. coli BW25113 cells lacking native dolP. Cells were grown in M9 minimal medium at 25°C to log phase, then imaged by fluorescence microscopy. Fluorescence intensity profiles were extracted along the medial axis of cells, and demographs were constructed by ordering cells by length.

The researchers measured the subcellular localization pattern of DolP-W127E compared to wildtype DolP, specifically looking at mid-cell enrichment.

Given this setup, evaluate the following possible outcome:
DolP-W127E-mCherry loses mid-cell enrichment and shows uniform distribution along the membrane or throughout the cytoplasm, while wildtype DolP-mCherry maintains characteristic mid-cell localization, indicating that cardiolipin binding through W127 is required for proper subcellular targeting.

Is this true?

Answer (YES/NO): NO